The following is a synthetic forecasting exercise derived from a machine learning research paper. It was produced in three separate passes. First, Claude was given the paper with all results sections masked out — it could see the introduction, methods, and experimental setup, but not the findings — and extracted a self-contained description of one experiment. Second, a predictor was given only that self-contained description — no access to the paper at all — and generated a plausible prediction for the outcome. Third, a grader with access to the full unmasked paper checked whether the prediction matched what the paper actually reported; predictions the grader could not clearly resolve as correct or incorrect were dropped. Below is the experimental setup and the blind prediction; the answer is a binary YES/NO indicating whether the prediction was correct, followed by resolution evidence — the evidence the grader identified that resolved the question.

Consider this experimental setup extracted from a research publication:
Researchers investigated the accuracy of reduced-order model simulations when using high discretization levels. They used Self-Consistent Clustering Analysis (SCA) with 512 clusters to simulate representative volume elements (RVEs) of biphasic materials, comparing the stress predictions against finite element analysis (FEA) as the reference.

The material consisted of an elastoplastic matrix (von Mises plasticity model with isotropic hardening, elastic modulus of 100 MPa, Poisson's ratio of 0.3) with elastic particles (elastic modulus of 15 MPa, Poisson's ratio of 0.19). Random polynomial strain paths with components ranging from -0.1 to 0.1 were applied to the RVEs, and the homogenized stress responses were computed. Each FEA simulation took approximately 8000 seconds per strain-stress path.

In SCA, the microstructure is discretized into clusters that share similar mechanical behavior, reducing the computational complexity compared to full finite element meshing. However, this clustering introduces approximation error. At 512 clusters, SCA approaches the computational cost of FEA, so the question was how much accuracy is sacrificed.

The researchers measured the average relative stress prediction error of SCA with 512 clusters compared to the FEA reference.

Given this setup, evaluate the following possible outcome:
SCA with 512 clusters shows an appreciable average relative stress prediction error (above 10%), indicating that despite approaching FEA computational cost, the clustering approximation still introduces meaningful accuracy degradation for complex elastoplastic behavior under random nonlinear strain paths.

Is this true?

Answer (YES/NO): NO